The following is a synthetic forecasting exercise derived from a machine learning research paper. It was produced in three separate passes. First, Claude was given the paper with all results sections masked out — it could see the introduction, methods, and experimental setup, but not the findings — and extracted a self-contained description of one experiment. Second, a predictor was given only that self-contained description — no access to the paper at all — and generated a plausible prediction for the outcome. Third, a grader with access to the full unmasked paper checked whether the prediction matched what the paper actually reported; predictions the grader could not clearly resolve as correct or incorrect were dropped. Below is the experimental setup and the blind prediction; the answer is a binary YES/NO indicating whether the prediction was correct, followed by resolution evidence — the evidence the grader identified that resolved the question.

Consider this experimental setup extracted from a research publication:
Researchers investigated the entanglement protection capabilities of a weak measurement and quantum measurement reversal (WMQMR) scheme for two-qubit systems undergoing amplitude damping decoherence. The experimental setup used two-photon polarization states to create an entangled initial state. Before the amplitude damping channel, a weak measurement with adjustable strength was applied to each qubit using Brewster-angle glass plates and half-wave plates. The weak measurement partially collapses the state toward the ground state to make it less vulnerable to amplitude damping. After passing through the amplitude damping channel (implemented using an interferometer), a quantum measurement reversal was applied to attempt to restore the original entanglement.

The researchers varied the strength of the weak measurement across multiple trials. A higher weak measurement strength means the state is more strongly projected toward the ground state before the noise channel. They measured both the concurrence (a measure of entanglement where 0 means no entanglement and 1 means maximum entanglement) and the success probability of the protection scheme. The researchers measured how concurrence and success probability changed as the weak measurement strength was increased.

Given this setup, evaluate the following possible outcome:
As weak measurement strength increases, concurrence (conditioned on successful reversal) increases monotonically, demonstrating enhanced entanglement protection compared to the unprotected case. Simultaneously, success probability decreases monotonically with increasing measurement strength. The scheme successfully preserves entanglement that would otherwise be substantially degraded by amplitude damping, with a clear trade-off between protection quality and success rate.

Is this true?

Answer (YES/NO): YES